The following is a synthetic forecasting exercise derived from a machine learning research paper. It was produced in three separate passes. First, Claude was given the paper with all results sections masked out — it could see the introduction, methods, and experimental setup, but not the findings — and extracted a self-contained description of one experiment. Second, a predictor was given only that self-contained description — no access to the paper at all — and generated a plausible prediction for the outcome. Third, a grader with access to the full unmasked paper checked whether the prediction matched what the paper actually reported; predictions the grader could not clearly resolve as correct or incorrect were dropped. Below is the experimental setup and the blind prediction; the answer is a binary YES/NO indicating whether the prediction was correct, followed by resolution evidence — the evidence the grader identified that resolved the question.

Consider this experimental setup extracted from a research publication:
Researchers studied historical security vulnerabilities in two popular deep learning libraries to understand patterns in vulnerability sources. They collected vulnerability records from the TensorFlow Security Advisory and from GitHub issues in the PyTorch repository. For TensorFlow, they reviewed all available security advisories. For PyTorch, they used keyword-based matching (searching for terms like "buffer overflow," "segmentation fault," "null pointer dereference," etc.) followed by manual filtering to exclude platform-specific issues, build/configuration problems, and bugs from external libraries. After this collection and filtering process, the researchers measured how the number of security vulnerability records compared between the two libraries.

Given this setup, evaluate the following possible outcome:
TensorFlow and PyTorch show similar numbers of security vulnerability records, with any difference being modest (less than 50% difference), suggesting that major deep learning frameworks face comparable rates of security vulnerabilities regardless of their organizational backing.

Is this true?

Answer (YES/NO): NO